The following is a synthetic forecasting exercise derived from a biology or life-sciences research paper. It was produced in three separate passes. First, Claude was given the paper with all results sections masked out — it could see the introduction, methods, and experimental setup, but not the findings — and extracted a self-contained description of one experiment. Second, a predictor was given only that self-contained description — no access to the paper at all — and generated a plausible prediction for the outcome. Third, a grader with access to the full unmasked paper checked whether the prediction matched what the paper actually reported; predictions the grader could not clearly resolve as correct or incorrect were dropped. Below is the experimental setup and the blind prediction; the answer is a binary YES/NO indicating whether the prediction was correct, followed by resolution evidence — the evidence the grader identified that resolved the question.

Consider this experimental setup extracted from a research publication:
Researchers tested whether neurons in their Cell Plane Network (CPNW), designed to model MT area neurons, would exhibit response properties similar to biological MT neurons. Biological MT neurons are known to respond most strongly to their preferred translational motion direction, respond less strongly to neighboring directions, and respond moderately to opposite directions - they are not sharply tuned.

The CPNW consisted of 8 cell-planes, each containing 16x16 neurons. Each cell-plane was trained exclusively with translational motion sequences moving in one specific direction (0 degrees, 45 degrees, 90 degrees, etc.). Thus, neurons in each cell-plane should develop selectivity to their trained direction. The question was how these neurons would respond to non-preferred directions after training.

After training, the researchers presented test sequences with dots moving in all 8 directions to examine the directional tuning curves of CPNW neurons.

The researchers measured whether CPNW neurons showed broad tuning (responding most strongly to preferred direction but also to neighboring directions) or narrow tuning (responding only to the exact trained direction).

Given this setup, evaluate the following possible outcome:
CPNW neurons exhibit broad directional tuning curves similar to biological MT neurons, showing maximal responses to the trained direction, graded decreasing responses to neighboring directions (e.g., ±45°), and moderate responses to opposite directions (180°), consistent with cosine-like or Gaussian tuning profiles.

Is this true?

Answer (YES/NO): YES